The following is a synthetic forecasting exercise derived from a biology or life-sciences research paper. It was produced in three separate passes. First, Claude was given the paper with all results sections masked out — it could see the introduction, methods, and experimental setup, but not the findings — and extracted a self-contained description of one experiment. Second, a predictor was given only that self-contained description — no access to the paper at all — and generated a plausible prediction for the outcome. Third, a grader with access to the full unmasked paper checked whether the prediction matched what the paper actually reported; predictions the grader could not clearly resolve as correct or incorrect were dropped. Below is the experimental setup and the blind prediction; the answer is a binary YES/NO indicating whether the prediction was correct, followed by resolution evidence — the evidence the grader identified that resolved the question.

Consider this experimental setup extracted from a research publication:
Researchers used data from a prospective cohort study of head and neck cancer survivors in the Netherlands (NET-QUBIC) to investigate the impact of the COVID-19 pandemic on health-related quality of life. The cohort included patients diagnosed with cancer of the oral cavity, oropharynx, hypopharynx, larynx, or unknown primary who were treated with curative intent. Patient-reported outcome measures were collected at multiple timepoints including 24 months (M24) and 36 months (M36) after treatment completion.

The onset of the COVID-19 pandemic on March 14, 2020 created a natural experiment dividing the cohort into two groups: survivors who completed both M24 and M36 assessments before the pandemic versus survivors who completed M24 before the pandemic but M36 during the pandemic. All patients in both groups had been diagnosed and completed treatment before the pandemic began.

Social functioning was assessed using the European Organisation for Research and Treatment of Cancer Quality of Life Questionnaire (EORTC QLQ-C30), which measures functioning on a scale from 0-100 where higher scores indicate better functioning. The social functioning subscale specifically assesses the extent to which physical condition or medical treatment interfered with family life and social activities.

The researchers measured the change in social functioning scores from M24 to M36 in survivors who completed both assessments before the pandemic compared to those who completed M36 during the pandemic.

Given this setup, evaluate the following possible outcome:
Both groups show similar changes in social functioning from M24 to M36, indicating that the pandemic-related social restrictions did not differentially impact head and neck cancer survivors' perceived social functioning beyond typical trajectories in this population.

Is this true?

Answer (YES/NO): YES